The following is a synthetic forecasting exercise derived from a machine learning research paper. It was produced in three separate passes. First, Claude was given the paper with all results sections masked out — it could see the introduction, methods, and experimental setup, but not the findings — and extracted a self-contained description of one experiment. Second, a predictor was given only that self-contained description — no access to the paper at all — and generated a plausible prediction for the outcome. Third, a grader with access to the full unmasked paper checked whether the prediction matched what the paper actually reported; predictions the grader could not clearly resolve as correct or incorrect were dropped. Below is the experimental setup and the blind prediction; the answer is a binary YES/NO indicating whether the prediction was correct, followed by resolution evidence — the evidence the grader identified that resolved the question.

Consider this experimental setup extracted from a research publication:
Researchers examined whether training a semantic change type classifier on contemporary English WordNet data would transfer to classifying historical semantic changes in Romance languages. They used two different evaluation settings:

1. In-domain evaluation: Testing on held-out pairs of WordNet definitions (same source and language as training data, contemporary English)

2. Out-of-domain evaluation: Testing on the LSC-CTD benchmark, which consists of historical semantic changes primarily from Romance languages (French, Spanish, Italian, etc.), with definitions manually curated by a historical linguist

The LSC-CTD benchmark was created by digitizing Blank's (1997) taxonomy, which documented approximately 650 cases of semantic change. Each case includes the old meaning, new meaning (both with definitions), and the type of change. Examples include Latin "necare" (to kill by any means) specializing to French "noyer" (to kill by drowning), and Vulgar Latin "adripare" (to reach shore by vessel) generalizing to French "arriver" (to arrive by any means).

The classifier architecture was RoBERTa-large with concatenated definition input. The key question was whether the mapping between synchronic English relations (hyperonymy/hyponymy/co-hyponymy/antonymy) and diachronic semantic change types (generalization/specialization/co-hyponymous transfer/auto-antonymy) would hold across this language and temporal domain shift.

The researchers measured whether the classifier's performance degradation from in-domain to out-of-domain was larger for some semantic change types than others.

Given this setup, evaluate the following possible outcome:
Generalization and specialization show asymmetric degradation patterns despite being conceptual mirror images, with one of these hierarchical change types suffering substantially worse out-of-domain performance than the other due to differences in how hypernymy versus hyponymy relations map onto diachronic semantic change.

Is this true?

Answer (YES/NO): YES